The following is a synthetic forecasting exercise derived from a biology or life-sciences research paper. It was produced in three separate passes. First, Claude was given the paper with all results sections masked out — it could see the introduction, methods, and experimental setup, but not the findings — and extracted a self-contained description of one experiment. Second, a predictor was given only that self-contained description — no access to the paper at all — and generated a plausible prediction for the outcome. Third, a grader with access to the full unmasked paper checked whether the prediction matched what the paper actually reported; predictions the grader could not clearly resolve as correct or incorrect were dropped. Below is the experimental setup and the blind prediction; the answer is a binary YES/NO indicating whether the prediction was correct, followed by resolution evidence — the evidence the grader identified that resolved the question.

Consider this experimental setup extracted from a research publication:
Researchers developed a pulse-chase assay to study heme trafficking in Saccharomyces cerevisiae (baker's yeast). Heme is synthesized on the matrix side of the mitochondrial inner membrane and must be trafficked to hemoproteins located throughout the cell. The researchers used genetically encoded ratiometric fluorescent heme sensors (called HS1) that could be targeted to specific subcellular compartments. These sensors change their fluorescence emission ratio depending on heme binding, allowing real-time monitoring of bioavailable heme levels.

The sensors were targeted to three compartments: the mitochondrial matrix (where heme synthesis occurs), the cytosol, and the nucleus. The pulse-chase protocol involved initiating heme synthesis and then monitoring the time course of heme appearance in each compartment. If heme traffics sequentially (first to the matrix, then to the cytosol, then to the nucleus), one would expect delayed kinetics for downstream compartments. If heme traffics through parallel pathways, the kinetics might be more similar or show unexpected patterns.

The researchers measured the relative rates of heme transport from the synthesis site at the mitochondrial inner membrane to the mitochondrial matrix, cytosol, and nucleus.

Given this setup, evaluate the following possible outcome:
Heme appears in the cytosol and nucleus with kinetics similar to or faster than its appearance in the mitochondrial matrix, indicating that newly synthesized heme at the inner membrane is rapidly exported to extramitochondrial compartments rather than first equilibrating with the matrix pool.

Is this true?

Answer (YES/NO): YES